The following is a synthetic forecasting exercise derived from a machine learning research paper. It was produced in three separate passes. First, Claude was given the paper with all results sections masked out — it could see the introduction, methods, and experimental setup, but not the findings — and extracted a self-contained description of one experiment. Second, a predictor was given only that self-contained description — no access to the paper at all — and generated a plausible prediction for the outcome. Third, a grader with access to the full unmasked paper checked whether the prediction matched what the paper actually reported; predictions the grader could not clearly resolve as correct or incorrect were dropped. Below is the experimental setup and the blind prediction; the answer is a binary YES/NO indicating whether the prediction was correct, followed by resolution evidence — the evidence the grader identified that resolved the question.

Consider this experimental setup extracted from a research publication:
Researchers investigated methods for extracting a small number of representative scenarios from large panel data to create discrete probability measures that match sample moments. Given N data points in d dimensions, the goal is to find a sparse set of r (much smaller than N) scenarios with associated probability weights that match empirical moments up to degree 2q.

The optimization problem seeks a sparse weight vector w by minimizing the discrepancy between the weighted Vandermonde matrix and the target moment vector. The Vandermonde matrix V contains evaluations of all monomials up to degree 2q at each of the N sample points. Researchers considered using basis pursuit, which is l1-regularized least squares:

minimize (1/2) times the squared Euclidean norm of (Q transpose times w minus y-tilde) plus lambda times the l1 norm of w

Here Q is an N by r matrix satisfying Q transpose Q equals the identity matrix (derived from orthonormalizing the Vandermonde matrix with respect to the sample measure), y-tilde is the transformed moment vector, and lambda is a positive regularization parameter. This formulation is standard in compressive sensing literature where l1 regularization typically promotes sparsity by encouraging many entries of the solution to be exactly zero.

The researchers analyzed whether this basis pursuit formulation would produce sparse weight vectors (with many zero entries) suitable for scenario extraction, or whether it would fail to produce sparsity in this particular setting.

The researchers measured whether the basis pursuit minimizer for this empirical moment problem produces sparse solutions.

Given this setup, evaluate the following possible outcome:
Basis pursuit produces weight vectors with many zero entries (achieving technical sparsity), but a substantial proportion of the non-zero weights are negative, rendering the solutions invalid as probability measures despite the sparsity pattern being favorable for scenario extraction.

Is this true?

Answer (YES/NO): NO